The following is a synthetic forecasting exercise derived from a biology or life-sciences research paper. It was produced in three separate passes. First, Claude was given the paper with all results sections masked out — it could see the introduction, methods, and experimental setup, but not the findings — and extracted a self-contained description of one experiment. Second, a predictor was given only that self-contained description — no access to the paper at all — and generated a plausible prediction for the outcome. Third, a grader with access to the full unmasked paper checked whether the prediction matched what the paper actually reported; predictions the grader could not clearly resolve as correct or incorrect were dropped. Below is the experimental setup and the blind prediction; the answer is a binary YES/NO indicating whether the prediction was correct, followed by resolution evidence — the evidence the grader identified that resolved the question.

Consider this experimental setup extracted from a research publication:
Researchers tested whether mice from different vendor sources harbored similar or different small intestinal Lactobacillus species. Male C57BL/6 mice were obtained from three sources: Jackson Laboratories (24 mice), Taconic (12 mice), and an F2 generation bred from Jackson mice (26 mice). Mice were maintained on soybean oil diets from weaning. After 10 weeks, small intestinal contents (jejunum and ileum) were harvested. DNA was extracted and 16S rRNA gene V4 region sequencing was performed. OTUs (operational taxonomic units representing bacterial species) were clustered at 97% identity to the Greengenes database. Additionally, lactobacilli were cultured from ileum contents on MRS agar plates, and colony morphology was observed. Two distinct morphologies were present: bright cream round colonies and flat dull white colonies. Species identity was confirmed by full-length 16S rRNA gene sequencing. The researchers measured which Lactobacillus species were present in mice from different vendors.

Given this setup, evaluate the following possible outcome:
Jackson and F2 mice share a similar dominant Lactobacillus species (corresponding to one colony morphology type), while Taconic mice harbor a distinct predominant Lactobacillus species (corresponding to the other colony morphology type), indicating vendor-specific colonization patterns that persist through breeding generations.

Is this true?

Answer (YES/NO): NO